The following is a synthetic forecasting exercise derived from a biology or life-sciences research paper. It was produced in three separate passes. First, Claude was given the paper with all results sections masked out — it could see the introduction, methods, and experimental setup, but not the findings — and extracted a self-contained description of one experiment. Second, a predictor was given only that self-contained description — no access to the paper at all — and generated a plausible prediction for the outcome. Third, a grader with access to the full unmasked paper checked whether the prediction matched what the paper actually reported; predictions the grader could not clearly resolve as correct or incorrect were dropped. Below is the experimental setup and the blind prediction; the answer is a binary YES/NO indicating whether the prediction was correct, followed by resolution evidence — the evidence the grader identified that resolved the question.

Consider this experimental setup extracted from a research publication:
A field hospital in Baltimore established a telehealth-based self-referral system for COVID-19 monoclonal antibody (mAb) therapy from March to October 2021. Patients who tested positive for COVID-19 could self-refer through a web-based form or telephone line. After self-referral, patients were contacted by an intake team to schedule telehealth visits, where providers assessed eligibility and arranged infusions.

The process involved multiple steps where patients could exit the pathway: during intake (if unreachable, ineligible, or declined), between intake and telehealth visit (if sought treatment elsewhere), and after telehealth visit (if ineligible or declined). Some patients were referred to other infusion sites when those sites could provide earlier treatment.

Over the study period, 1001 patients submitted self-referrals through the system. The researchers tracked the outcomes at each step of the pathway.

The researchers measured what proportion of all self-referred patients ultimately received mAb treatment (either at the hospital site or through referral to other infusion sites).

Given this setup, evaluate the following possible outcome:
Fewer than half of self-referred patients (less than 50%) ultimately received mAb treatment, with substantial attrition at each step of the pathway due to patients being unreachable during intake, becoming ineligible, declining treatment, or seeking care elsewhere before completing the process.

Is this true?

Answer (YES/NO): NO